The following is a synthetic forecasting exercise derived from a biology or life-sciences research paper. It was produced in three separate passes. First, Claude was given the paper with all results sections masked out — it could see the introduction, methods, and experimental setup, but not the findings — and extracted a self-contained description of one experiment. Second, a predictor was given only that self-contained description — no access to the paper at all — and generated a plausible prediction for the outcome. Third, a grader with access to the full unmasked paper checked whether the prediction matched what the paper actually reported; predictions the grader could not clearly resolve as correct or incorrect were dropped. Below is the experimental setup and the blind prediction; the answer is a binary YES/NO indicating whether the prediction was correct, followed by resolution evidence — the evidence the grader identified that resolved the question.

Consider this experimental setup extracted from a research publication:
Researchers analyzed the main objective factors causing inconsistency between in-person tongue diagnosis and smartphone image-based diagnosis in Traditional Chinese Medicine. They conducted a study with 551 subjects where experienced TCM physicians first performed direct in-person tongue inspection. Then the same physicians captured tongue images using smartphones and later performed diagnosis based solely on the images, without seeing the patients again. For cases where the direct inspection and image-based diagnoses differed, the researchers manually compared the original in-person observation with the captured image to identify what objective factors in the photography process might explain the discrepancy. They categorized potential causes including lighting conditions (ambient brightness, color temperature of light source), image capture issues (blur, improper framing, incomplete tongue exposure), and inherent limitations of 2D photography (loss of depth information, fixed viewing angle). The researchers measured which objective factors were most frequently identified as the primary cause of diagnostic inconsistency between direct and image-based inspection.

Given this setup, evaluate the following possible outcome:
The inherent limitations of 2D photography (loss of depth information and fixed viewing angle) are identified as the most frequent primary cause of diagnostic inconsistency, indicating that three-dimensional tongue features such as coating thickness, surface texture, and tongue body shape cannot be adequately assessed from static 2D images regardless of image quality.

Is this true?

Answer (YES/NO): NO